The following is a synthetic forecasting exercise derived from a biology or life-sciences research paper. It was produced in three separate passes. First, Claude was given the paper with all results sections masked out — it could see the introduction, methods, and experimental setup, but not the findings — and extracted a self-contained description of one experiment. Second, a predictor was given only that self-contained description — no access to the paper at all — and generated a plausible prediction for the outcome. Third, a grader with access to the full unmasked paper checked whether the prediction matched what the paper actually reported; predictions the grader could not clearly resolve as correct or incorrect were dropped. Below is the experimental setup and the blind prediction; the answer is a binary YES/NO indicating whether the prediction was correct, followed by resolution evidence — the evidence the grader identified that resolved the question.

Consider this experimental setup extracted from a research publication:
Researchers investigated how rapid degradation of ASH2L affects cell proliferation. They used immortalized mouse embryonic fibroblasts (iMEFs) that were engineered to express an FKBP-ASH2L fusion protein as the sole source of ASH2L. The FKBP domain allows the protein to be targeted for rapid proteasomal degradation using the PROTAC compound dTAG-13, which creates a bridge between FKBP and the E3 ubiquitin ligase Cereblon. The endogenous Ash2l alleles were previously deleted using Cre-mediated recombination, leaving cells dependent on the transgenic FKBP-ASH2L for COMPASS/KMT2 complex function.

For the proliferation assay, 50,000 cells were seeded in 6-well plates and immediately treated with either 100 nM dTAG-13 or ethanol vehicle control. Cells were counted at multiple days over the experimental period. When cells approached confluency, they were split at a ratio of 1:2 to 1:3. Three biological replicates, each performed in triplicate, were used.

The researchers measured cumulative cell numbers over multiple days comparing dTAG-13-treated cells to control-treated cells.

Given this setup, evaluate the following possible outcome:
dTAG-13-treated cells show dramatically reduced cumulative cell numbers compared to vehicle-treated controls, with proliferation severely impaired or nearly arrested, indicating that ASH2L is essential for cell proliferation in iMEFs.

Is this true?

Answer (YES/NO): YES